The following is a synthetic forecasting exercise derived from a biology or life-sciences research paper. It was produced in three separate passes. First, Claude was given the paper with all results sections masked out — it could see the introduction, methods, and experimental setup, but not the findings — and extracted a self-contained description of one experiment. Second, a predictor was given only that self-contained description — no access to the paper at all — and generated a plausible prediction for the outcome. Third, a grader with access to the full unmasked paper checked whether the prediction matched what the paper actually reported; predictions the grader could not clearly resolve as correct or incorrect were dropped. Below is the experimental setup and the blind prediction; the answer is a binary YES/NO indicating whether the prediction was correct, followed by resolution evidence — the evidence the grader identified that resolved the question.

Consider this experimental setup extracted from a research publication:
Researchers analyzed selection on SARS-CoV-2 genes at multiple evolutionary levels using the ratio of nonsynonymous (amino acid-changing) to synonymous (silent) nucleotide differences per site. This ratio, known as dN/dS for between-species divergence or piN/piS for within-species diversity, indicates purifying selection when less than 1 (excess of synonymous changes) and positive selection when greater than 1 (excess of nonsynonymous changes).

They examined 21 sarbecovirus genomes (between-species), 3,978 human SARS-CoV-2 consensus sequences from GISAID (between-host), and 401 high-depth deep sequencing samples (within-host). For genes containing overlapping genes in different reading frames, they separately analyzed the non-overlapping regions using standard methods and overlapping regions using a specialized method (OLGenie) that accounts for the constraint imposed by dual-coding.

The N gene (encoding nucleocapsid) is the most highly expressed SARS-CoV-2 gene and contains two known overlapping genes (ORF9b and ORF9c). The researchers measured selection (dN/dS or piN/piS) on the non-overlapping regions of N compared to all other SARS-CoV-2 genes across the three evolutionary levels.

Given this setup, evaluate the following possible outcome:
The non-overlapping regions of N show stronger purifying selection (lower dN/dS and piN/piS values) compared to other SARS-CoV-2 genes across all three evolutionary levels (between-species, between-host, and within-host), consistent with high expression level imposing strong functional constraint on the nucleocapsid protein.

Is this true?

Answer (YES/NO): YES